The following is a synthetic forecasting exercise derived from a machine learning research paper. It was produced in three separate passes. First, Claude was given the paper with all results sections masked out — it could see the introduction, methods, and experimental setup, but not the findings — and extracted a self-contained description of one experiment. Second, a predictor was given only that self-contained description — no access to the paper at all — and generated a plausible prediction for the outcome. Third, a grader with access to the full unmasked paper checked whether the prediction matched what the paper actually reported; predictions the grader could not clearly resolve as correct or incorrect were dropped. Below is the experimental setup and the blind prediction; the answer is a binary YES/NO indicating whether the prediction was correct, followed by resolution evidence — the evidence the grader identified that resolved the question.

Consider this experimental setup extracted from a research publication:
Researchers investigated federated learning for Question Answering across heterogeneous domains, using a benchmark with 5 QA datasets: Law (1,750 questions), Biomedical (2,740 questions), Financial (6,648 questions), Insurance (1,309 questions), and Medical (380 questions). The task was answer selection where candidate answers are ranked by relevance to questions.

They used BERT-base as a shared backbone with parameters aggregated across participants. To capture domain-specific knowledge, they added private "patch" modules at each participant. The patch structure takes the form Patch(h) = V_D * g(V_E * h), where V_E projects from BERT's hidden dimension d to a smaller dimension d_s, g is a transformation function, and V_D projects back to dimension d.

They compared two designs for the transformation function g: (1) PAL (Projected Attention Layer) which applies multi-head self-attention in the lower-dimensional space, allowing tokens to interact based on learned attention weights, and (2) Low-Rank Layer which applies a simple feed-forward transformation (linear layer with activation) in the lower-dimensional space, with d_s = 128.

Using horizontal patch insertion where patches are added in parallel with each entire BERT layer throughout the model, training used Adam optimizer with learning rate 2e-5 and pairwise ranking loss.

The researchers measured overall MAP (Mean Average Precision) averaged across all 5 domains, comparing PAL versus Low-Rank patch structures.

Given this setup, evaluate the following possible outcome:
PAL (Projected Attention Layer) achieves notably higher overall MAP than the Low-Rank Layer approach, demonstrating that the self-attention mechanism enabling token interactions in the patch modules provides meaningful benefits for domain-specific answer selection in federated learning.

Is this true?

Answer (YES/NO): NO